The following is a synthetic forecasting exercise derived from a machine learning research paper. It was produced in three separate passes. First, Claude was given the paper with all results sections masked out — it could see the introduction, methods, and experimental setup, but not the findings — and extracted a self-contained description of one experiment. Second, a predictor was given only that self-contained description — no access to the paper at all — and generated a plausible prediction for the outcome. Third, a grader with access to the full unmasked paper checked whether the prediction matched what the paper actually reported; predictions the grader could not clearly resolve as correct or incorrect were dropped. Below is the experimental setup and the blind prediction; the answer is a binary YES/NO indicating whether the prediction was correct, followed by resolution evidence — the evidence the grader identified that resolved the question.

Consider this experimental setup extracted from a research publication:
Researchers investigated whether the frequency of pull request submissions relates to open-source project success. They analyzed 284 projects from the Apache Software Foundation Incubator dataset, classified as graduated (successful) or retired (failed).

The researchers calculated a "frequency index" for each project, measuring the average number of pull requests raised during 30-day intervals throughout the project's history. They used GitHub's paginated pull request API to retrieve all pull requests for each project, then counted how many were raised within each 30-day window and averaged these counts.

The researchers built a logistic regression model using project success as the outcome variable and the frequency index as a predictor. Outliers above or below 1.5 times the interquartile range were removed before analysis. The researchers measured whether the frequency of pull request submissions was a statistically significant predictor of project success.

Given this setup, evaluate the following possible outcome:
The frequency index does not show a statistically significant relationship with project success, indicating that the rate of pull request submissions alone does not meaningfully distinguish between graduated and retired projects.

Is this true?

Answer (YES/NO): YES